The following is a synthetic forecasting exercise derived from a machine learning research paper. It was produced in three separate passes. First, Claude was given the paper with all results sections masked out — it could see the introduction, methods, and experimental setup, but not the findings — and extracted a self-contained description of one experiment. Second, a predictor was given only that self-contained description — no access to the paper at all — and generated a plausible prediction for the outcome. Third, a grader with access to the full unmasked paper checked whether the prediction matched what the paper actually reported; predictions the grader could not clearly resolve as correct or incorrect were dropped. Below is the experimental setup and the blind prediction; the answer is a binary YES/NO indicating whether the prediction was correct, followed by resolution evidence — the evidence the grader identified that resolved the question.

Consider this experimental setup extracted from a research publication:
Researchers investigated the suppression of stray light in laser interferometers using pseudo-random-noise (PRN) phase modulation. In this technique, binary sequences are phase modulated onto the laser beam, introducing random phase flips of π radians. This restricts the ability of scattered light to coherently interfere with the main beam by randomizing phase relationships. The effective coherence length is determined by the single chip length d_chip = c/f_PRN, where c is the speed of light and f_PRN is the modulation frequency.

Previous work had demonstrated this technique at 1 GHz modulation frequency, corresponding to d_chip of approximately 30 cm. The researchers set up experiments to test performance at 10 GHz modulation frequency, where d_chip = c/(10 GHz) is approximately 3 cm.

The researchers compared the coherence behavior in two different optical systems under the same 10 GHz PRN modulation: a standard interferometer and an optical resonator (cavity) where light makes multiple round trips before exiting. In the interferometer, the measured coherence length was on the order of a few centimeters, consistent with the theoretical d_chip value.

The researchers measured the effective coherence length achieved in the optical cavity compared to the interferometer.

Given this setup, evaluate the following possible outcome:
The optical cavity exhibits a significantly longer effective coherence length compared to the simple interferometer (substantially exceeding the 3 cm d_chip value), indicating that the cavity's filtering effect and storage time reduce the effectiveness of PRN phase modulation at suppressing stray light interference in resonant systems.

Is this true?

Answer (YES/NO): NO